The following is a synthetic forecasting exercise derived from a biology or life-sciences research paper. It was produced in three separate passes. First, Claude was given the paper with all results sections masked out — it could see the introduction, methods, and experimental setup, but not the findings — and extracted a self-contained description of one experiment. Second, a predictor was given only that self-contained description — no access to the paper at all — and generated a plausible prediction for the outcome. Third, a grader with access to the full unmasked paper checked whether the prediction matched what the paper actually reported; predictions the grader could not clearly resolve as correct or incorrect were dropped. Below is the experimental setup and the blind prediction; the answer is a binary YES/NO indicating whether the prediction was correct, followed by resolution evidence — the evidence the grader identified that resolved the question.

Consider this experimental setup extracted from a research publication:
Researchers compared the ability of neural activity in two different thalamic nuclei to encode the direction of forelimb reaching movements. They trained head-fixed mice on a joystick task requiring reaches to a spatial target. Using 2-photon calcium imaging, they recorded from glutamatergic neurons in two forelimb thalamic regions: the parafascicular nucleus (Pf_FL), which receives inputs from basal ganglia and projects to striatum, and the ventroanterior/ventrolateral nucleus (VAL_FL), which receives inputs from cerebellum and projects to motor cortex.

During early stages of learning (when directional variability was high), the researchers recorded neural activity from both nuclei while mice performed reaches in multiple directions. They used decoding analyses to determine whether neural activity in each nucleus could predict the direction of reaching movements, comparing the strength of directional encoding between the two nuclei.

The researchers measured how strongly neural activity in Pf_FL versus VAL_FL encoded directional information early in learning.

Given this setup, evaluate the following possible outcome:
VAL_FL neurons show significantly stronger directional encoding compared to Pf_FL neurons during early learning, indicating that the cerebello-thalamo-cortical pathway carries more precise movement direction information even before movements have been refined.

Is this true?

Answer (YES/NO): NO